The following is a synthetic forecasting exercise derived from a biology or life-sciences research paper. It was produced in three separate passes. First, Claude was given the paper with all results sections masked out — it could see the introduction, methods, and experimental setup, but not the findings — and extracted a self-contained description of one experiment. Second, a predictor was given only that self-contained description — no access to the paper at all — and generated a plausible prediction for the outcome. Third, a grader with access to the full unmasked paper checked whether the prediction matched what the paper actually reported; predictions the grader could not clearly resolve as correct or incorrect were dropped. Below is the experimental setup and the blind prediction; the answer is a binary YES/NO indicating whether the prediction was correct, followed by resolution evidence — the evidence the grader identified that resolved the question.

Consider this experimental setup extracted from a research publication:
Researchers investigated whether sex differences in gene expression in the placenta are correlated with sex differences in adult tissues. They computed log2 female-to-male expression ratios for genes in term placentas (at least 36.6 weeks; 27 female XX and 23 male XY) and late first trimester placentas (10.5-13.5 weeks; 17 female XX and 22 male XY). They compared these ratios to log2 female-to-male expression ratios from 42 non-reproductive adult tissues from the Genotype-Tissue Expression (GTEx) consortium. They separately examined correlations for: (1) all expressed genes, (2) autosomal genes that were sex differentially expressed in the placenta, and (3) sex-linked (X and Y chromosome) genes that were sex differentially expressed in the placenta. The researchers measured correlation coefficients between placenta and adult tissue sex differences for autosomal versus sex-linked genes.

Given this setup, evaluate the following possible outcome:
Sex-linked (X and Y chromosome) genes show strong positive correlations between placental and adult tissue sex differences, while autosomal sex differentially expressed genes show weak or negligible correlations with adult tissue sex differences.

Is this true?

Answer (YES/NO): YES